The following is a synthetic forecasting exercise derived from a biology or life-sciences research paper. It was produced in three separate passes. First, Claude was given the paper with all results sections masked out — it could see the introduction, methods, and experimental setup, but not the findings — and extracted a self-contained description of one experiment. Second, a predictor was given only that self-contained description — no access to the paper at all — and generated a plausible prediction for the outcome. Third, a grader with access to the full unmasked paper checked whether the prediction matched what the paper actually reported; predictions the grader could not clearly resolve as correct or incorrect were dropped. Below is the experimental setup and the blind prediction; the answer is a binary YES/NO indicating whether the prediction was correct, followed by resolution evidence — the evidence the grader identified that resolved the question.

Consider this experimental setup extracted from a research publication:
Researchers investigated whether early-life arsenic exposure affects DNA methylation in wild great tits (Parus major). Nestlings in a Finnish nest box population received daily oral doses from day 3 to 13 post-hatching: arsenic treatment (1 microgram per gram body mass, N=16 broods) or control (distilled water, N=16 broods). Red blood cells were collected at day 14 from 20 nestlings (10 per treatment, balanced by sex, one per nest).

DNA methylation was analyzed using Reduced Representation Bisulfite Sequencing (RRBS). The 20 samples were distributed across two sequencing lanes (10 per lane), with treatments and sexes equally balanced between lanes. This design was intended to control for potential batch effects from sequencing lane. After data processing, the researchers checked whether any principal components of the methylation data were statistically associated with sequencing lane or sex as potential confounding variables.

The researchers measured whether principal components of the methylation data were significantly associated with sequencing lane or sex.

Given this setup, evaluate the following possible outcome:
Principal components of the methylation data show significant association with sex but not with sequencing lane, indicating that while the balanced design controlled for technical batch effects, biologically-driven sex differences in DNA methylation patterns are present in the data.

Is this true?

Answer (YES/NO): YES